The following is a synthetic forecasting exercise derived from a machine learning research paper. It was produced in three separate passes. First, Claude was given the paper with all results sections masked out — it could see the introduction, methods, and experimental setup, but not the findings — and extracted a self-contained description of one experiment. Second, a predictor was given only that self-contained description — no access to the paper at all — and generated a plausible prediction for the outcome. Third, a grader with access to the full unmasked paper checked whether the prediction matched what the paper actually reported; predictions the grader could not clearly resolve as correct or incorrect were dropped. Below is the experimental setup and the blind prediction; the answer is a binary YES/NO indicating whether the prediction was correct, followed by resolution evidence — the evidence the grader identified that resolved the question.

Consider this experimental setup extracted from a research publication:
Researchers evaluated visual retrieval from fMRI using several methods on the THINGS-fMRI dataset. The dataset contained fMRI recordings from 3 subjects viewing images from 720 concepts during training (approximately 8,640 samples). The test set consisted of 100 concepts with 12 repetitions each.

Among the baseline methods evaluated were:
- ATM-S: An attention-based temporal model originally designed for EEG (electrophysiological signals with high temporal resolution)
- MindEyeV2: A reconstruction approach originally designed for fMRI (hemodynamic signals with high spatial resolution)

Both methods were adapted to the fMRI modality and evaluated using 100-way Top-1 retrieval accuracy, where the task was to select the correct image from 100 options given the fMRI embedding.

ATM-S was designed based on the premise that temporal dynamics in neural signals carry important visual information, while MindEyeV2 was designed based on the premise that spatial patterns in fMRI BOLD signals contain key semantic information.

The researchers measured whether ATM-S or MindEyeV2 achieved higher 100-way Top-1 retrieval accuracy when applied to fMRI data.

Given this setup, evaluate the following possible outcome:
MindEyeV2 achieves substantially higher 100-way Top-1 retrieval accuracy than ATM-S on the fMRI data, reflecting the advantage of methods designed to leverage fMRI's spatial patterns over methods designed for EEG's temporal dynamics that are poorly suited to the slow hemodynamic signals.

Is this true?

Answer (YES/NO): NO